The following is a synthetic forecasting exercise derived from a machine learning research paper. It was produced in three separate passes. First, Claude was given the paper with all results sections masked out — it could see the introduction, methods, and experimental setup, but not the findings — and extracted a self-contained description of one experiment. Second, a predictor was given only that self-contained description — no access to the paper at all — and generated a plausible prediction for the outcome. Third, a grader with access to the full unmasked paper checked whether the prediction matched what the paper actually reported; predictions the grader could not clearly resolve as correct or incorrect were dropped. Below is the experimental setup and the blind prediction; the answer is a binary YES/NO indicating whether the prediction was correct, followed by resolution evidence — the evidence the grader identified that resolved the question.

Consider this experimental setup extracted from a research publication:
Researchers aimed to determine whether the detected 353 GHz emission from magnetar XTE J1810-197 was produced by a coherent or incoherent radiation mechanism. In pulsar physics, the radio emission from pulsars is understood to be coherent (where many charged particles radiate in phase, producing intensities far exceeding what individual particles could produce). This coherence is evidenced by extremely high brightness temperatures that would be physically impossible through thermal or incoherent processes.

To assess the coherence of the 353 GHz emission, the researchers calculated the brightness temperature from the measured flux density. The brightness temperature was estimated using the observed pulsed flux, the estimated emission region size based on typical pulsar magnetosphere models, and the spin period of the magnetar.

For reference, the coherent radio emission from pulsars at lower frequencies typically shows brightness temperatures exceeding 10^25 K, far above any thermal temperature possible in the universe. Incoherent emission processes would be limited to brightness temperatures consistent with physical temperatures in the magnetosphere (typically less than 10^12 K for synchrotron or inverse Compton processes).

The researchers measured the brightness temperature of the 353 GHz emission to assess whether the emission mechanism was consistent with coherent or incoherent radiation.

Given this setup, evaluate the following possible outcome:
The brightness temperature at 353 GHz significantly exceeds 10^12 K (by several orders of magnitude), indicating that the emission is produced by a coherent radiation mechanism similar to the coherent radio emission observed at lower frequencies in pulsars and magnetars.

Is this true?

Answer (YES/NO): YES